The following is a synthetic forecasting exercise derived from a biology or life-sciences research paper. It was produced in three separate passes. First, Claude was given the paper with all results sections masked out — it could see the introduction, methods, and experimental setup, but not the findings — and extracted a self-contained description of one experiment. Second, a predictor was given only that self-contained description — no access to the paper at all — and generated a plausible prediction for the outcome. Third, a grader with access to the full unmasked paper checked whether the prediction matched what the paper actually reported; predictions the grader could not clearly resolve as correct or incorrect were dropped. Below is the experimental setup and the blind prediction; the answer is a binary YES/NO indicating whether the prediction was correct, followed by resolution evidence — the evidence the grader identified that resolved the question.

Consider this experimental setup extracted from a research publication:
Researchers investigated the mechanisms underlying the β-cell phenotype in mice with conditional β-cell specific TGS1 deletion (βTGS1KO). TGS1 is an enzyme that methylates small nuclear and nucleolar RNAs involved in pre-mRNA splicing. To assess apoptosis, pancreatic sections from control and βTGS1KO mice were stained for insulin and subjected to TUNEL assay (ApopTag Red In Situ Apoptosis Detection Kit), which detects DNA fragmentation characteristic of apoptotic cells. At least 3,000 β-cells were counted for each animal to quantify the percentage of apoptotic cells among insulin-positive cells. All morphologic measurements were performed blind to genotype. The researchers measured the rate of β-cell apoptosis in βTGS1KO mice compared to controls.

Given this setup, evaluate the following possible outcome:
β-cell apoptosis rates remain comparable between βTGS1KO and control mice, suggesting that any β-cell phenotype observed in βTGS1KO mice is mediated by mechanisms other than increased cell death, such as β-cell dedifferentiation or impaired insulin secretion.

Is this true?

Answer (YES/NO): NO